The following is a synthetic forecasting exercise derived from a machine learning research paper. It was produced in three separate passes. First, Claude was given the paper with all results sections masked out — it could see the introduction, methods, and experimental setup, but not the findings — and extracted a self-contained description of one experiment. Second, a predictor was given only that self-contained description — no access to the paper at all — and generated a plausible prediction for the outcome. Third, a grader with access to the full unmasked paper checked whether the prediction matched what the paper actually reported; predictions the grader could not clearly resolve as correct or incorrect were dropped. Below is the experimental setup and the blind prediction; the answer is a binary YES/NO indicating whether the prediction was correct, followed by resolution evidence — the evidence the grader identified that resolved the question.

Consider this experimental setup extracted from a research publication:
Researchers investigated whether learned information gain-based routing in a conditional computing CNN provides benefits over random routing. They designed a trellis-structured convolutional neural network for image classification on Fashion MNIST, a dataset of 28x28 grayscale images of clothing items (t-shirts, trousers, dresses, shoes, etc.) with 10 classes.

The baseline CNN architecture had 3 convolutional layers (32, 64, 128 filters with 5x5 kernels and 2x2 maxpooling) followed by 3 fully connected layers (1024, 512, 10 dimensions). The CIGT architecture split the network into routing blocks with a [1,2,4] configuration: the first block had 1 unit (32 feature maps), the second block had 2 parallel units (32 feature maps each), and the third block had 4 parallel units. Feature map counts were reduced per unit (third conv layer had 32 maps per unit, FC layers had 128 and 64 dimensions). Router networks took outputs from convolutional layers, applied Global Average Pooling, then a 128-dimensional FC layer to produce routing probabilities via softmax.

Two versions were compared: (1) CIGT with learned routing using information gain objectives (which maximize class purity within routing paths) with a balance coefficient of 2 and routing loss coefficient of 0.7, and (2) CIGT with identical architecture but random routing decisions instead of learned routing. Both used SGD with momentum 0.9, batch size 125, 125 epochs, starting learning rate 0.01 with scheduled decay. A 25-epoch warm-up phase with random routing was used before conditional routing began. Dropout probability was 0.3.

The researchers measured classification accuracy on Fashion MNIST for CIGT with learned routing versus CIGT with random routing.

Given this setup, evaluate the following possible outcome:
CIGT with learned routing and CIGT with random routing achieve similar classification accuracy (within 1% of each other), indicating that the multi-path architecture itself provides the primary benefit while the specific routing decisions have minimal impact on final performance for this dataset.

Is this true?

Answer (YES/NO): NO